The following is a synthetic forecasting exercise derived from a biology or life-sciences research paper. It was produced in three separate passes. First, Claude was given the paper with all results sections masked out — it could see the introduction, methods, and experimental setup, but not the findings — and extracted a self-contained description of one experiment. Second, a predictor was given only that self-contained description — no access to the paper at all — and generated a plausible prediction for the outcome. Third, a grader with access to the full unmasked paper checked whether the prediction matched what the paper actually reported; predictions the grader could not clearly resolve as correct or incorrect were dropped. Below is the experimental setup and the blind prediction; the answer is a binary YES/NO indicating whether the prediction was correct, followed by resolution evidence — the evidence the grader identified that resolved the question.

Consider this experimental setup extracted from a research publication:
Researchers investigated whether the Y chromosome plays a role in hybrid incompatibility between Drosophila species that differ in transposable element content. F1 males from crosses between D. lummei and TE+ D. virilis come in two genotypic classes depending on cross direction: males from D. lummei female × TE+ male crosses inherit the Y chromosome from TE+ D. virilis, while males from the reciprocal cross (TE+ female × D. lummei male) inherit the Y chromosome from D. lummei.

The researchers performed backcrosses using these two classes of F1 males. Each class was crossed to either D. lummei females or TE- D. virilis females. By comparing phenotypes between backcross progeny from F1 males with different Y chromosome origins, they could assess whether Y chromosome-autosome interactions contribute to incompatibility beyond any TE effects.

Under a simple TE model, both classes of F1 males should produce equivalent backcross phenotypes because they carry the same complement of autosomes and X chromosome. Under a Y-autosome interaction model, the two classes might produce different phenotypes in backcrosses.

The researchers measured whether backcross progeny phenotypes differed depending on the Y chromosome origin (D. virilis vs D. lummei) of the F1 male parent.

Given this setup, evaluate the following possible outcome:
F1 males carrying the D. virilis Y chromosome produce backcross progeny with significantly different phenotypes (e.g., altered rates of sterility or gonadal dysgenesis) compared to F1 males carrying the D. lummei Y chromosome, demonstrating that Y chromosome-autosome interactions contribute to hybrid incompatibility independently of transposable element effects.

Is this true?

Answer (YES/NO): YES